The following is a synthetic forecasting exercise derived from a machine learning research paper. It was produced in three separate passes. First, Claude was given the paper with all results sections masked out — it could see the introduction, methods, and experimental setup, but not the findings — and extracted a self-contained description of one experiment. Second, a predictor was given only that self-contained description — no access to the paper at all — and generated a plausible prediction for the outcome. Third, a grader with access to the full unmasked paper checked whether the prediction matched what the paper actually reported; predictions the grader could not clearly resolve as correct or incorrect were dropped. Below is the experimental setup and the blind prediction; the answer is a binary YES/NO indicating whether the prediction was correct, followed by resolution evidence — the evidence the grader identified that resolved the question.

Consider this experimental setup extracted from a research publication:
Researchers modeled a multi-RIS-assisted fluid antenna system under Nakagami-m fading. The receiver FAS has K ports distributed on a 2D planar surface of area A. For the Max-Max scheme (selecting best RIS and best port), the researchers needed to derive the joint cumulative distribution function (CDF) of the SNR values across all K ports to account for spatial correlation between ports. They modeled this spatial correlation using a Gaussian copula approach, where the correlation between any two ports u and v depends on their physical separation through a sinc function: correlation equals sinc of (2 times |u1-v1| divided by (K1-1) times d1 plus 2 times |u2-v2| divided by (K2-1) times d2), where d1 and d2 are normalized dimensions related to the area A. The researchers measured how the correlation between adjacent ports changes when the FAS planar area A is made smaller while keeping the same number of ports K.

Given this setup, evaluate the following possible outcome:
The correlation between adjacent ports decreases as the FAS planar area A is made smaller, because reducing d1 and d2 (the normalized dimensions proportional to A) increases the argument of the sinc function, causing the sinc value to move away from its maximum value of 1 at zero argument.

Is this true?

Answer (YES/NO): NO